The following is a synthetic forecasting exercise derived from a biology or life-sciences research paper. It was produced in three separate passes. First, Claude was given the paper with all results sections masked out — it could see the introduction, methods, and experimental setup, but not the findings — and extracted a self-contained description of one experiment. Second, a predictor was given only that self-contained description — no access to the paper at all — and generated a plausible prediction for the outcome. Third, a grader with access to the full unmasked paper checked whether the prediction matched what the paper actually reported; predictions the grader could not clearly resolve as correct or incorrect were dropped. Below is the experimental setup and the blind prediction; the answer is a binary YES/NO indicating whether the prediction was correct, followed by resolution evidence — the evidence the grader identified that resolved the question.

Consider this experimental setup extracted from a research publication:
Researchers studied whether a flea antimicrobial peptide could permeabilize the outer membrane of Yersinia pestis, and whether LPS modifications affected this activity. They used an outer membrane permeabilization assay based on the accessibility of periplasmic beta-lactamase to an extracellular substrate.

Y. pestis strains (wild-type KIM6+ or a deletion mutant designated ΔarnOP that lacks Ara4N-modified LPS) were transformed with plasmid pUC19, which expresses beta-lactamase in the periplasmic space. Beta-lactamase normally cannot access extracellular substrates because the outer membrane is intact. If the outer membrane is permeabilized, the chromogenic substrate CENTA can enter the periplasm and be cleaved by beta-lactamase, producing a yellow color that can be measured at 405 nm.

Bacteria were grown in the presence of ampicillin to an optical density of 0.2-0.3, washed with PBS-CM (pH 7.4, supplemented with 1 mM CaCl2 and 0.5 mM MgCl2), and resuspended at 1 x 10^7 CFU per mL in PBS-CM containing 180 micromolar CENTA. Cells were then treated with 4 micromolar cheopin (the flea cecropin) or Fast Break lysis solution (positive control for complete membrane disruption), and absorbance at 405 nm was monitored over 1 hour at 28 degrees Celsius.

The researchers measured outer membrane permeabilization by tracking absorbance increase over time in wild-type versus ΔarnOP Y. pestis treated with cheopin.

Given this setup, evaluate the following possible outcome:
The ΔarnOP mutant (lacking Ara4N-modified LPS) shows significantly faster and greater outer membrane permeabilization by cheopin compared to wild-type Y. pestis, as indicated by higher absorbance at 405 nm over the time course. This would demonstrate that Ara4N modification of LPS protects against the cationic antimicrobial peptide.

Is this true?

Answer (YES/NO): YES